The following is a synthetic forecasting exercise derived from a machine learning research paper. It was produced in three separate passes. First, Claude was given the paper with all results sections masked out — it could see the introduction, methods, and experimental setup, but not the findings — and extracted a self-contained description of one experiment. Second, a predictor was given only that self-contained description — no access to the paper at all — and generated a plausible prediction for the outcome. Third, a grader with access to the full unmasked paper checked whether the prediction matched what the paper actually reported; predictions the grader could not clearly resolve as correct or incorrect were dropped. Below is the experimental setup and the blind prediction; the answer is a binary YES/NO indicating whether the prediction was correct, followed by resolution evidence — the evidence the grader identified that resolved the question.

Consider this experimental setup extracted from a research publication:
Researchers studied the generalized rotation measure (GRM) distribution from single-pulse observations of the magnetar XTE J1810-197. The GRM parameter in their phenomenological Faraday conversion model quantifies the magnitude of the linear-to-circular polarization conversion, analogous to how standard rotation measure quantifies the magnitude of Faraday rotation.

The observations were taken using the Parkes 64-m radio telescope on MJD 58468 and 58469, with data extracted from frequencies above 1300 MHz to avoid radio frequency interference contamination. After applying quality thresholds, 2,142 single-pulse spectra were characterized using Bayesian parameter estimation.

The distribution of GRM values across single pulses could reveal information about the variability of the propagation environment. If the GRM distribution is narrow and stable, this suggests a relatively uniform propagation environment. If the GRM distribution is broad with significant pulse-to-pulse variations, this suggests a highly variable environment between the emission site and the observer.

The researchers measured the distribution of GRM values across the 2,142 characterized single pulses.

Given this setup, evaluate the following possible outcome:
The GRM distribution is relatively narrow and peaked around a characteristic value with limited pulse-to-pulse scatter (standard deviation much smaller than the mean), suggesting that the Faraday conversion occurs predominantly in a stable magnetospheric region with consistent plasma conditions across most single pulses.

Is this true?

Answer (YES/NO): YES